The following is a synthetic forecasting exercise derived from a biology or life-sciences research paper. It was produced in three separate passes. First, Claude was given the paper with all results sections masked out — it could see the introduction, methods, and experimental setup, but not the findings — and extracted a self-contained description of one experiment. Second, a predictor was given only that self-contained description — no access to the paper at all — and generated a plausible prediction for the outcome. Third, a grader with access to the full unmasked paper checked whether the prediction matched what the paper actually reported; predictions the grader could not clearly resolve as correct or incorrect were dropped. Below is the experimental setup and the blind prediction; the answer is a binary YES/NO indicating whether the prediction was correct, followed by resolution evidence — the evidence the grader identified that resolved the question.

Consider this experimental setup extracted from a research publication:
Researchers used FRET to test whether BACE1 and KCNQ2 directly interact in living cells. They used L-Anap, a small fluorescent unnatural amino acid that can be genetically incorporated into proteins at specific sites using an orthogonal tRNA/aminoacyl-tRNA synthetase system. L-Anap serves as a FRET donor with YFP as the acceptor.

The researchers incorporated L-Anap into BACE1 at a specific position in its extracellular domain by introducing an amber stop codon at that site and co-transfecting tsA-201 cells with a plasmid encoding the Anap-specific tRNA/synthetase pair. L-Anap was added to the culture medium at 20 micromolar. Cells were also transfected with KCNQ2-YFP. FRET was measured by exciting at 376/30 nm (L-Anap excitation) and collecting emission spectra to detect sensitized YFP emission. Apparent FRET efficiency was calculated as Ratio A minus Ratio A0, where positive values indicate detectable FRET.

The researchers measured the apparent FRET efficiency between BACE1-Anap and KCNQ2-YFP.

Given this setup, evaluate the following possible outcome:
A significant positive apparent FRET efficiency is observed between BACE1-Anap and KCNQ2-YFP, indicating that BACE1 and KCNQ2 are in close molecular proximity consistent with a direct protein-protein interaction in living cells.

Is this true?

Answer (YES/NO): YES